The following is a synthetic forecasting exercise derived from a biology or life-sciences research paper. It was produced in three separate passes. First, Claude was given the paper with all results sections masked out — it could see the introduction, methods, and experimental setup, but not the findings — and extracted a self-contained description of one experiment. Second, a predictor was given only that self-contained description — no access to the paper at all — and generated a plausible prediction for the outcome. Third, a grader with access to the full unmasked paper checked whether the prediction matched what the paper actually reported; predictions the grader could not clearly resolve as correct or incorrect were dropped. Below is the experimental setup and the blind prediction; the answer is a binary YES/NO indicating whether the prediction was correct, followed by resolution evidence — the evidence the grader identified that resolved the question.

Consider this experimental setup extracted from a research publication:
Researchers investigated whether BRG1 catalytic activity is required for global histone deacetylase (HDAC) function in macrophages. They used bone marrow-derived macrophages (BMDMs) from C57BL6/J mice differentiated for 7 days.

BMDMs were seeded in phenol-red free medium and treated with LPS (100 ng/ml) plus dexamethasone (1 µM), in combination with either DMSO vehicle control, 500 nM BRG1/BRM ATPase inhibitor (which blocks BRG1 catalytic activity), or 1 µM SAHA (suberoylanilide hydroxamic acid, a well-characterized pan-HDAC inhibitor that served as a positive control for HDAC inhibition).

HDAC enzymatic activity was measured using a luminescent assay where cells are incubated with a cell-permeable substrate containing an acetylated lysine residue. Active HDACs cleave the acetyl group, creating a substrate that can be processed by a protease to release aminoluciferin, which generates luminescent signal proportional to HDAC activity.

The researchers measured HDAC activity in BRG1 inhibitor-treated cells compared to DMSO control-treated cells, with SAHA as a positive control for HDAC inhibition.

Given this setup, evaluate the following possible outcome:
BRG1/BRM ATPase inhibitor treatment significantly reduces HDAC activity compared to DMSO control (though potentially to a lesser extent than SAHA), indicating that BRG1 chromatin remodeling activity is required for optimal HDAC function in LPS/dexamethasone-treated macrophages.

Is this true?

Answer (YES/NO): NO